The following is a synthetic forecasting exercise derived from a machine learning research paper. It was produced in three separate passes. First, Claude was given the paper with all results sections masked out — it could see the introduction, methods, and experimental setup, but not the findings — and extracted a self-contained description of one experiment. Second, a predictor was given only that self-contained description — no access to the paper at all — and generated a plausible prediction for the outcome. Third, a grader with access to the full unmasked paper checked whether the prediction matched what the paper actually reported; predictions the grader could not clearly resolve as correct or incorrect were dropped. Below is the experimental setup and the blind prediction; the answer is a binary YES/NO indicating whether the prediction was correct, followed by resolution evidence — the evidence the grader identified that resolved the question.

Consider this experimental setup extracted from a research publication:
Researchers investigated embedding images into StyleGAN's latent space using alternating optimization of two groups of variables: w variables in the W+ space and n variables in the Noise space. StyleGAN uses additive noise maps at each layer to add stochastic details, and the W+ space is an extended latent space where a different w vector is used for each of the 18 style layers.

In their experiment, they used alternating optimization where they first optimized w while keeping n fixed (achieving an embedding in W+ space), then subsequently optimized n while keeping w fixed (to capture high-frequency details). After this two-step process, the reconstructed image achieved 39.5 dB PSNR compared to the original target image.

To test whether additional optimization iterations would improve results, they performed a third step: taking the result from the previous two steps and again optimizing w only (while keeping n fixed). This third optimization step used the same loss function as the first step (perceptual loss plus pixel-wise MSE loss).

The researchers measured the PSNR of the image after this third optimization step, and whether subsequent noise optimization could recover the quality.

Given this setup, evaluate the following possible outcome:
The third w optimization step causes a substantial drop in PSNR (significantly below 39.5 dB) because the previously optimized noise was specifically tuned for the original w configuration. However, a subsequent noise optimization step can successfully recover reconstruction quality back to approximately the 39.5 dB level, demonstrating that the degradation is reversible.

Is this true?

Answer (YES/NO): NO